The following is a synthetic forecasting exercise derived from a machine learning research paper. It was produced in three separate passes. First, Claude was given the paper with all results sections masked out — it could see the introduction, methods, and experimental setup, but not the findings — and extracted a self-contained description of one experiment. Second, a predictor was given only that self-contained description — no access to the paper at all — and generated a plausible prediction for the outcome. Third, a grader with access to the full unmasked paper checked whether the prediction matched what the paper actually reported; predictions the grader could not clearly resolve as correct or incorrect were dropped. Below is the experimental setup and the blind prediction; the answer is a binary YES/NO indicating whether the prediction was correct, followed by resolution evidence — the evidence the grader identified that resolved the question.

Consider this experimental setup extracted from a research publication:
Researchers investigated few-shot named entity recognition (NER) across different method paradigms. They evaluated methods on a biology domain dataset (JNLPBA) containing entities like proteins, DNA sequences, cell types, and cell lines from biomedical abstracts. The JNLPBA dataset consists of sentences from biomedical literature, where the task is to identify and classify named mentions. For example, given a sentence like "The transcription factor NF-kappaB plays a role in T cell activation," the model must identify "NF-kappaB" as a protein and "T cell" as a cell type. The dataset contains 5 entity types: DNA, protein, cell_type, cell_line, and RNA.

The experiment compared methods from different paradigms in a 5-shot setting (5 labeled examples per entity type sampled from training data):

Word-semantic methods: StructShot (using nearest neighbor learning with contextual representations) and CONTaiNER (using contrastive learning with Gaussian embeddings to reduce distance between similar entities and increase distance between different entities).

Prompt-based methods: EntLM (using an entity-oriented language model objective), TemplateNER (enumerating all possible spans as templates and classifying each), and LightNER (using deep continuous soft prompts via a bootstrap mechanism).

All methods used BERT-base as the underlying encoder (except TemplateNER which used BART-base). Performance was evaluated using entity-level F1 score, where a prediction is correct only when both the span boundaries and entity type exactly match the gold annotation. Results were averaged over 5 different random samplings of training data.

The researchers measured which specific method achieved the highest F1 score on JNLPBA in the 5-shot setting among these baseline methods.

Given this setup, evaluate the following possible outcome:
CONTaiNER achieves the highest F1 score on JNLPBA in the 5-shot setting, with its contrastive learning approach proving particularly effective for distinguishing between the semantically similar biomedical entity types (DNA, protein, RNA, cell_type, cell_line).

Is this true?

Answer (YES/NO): NO